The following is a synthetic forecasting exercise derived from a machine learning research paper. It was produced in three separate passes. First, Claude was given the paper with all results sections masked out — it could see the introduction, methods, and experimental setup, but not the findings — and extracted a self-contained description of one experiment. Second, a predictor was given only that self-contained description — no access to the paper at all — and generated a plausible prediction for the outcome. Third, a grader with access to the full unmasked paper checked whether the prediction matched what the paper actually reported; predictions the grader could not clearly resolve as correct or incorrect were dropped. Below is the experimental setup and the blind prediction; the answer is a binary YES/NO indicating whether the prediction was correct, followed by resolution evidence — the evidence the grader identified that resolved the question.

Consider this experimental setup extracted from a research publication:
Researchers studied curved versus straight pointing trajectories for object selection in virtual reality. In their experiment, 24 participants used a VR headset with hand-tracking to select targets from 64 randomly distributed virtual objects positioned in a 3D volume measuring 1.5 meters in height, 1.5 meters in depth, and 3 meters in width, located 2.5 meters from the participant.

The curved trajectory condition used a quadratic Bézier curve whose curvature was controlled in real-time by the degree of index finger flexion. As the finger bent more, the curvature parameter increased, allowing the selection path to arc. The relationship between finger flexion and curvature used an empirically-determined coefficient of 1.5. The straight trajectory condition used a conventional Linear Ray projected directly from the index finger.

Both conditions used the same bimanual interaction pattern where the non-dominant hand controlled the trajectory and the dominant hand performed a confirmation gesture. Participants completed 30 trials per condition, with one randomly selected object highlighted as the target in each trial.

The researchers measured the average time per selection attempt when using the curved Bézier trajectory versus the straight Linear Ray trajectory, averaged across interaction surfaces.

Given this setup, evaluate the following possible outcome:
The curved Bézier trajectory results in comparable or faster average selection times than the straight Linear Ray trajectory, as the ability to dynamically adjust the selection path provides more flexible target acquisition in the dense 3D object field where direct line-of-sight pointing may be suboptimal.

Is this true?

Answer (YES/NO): NO